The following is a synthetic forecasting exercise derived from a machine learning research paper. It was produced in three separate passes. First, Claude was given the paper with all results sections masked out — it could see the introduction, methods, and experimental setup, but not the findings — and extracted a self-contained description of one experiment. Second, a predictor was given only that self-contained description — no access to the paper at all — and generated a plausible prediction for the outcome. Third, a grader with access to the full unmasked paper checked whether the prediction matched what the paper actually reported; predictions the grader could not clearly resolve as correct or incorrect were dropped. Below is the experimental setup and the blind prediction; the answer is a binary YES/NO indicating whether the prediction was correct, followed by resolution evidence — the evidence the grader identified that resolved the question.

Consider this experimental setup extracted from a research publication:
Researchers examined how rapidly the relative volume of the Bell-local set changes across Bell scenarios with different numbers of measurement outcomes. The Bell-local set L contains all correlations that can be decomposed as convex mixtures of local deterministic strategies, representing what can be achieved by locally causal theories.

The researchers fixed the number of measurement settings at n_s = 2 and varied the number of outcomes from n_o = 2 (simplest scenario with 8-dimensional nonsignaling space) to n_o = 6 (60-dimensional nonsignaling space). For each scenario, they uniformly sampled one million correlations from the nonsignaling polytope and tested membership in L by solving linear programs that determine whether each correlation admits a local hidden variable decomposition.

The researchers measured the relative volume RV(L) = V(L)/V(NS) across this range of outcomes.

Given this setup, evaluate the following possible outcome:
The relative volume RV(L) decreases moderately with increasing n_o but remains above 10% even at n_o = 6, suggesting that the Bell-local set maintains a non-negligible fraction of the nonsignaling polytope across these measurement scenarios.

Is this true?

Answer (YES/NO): NO